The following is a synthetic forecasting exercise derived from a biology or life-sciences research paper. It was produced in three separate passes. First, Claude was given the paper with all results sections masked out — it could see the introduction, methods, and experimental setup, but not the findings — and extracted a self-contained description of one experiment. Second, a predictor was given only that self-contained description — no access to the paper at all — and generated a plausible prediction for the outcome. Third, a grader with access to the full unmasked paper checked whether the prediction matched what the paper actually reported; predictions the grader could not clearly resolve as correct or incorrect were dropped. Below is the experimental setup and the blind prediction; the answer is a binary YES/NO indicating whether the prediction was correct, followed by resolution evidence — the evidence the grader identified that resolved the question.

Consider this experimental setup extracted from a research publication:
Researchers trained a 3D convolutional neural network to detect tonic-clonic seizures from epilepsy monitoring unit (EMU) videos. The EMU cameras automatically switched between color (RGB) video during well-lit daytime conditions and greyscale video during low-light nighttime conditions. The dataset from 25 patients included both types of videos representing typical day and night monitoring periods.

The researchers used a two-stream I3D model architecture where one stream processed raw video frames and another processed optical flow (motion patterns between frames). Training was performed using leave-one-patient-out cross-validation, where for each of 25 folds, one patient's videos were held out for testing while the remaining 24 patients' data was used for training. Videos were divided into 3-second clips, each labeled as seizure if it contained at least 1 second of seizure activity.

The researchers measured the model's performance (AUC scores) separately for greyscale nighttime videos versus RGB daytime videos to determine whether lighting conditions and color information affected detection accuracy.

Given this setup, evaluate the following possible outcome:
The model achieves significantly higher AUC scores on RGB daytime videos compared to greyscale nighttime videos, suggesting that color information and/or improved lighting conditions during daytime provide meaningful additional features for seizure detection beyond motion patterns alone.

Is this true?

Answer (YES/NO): NO